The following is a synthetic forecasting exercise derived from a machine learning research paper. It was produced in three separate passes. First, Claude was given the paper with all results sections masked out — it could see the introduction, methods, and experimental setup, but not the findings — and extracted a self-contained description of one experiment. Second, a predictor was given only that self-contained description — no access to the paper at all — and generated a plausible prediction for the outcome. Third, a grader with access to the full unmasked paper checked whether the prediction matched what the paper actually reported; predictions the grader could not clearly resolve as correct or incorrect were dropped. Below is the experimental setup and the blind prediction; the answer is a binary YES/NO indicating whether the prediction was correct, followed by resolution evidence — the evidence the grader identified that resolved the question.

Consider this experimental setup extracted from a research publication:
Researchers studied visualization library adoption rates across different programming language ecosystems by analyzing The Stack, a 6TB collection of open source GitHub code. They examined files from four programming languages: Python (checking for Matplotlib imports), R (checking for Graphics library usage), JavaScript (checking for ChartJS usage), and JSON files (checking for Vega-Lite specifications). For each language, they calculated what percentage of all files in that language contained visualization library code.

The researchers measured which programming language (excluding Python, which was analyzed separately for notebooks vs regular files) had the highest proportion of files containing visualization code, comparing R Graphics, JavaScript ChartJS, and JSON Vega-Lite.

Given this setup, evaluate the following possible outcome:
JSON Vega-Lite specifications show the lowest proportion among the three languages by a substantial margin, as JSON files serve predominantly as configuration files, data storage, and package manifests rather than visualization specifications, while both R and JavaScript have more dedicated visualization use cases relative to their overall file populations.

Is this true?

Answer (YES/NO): YES